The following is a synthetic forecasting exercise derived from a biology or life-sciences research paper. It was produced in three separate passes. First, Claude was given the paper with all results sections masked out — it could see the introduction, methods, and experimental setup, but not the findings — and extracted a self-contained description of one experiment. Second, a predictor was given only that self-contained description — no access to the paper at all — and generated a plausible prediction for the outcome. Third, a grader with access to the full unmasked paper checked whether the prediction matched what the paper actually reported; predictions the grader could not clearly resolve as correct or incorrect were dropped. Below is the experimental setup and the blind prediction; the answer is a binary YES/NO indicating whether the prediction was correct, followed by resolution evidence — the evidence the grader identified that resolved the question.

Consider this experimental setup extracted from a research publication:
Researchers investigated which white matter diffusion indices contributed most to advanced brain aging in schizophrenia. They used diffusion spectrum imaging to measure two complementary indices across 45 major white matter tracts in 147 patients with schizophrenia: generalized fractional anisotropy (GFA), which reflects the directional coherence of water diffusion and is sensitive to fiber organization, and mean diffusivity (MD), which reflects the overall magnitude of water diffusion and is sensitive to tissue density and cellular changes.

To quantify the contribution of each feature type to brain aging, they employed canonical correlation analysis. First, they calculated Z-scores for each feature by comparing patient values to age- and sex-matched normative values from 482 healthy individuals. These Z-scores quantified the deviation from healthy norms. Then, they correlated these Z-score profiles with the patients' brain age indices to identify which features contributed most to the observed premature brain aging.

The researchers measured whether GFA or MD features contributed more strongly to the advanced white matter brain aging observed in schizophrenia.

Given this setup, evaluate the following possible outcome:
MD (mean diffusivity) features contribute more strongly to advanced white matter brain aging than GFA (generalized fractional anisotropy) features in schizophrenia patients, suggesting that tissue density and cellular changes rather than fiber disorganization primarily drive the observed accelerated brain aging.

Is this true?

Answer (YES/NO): YES